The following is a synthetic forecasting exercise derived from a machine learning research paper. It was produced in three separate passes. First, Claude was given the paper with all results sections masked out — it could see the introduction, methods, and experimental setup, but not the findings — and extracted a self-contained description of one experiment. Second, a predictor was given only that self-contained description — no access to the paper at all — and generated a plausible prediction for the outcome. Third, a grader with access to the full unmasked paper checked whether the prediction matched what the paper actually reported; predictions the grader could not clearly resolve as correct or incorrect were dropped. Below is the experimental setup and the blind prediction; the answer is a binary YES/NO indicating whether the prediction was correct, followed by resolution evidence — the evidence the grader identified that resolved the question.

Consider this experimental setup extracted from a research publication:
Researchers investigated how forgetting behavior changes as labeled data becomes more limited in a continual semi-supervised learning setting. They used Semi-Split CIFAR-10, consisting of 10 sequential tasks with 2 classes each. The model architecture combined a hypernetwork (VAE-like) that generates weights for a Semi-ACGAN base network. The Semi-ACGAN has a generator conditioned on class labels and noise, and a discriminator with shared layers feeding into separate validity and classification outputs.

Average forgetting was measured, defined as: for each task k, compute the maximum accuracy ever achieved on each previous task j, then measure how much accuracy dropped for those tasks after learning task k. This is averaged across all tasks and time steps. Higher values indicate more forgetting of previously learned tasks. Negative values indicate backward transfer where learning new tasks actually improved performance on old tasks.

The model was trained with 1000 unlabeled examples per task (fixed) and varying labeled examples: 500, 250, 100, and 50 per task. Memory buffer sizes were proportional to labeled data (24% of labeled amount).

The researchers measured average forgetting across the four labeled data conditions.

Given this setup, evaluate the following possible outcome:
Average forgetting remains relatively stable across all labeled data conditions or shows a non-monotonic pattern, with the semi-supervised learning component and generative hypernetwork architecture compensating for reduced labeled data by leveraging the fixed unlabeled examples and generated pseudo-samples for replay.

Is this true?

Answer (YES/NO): NO